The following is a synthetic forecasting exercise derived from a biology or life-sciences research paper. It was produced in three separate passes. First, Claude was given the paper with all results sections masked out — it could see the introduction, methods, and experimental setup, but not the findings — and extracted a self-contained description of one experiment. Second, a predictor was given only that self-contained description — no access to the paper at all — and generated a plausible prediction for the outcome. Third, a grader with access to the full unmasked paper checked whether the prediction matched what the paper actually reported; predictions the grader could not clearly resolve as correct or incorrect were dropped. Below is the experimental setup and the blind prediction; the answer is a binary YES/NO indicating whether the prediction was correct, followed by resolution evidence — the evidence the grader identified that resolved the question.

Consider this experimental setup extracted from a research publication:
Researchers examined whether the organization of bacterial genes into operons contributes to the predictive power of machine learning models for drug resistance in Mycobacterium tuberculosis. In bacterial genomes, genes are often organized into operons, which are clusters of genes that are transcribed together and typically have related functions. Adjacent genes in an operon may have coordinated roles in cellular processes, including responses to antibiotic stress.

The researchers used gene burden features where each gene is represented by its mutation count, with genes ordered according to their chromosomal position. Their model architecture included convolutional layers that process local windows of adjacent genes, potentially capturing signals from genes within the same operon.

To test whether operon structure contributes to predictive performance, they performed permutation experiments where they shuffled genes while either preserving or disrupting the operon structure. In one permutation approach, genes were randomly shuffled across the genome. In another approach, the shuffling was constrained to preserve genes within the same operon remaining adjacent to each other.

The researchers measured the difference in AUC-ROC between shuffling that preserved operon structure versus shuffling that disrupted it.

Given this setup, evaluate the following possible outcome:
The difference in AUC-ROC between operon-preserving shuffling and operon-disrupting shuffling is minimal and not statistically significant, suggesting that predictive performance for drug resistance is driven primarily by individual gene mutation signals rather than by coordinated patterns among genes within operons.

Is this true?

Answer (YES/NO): NO